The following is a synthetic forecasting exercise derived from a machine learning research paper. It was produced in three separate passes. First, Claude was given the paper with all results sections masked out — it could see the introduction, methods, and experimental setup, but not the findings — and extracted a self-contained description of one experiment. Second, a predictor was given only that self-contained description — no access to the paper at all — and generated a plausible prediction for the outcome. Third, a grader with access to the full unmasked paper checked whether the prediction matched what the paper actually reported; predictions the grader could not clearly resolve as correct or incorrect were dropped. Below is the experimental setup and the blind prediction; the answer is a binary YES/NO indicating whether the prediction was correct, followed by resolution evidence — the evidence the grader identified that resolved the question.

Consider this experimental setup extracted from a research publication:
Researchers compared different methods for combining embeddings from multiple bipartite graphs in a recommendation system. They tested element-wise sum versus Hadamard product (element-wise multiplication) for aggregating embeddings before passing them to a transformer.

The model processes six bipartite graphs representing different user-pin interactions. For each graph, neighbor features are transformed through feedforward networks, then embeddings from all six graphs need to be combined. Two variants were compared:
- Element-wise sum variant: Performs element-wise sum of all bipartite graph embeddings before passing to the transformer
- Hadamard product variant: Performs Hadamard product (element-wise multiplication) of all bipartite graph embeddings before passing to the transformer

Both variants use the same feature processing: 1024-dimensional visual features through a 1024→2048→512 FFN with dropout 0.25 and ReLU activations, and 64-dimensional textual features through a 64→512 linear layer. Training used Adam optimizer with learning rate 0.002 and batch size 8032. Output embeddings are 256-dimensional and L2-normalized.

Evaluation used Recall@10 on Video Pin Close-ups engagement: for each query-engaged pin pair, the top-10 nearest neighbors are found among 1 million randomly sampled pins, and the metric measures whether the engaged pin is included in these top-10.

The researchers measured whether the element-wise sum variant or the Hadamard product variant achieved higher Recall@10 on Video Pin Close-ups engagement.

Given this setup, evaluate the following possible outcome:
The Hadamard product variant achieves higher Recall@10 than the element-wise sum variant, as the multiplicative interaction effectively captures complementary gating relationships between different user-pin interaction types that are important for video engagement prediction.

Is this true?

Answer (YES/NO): YES